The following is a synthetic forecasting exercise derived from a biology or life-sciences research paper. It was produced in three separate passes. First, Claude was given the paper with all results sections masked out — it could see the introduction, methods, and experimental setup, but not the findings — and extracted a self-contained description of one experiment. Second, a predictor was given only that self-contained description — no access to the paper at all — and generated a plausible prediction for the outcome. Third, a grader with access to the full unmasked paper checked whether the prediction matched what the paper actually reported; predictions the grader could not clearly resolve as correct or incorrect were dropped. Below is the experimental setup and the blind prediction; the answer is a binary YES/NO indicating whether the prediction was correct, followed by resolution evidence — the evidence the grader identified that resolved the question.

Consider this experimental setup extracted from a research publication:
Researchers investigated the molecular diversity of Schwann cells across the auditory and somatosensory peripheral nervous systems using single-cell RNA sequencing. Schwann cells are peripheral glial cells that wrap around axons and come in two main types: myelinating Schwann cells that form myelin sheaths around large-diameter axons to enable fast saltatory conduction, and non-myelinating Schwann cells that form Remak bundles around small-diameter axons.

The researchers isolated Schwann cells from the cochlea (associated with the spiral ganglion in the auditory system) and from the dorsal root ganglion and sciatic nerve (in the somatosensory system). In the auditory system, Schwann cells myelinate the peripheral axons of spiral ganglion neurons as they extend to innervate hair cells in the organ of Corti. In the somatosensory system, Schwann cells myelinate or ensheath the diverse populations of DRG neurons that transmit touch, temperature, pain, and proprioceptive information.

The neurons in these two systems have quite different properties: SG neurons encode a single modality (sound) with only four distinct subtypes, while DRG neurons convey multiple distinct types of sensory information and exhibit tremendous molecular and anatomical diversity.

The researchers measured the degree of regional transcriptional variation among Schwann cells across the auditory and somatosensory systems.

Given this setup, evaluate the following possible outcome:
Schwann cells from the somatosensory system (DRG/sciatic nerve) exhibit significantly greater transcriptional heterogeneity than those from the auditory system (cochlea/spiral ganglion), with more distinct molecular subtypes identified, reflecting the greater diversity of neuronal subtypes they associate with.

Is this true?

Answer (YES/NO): NO